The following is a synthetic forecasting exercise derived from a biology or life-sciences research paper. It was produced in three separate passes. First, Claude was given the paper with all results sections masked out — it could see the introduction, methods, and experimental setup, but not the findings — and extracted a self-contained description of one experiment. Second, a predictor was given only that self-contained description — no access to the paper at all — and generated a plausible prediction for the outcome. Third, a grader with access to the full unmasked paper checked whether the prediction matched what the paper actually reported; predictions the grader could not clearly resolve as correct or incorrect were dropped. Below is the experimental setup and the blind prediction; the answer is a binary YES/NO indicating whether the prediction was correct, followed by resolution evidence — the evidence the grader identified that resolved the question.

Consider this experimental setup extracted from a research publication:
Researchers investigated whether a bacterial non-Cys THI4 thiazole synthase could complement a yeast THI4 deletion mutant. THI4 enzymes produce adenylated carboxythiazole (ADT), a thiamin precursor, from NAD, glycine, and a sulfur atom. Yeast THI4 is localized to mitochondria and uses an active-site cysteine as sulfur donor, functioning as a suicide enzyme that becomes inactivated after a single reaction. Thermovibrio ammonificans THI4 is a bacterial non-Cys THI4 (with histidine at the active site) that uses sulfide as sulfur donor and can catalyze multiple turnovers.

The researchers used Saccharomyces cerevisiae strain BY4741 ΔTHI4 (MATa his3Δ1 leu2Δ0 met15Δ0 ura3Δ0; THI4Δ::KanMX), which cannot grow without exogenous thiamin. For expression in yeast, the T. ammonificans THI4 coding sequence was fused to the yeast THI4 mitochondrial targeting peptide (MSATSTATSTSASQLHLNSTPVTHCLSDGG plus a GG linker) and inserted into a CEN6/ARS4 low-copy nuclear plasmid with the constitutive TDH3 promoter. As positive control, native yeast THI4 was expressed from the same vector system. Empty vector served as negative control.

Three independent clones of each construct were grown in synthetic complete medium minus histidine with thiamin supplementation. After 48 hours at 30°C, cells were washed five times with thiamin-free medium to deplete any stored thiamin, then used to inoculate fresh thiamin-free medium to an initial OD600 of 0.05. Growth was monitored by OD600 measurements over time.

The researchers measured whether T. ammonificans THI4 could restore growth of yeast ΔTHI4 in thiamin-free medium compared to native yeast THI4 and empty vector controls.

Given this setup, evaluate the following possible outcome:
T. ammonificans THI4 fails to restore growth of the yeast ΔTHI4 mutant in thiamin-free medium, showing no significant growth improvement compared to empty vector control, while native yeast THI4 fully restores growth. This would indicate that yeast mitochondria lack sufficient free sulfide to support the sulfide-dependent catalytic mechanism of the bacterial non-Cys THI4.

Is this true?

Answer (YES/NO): NO